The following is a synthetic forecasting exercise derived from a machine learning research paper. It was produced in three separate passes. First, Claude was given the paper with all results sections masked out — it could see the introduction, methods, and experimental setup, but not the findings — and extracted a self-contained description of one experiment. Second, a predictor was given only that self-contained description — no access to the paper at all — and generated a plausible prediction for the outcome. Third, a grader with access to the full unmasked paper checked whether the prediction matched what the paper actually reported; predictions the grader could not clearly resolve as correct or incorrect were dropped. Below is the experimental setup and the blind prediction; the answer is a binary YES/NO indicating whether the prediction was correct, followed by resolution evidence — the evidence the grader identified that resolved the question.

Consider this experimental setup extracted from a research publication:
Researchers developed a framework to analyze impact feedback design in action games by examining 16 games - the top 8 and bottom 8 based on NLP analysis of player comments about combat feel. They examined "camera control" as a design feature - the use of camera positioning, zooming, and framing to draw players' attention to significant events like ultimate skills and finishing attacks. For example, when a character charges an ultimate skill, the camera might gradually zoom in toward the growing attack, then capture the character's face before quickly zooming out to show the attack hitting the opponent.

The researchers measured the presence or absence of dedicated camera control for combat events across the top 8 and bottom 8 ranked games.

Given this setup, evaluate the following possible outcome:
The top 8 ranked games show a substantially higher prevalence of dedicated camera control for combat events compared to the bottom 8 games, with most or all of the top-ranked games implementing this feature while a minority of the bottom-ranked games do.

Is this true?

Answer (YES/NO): NO